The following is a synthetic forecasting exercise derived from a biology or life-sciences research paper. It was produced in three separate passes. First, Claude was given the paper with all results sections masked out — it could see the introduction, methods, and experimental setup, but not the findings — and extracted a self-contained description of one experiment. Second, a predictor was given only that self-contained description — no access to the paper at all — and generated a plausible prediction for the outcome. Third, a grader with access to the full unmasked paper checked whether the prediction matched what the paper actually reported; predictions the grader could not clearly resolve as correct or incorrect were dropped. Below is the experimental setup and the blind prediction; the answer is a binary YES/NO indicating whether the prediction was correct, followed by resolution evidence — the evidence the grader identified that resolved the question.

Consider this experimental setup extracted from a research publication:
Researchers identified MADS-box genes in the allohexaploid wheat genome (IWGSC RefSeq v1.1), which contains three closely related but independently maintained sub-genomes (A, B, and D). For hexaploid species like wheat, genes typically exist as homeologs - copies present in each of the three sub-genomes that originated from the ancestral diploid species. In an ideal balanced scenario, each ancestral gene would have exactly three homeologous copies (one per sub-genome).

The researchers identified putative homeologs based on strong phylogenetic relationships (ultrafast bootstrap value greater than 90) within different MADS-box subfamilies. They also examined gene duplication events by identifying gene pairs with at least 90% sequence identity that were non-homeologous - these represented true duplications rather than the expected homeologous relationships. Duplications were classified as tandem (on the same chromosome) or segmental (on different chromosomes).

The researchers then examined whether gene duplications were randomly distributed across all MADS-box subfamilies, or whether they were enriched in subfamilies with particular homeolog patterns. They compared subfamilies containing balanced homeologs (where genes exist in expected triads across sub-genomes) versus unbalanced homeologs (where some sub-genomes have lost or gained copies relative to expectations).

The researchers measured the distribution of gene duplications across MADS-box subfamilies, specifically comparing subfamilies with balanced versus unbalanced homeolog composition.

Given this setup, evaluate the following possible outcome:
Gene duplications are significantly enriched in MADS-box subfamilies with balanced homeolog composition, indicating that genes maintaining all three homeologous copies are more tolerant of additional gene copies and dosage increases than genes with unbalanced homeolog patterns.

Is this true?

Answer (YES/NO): NO